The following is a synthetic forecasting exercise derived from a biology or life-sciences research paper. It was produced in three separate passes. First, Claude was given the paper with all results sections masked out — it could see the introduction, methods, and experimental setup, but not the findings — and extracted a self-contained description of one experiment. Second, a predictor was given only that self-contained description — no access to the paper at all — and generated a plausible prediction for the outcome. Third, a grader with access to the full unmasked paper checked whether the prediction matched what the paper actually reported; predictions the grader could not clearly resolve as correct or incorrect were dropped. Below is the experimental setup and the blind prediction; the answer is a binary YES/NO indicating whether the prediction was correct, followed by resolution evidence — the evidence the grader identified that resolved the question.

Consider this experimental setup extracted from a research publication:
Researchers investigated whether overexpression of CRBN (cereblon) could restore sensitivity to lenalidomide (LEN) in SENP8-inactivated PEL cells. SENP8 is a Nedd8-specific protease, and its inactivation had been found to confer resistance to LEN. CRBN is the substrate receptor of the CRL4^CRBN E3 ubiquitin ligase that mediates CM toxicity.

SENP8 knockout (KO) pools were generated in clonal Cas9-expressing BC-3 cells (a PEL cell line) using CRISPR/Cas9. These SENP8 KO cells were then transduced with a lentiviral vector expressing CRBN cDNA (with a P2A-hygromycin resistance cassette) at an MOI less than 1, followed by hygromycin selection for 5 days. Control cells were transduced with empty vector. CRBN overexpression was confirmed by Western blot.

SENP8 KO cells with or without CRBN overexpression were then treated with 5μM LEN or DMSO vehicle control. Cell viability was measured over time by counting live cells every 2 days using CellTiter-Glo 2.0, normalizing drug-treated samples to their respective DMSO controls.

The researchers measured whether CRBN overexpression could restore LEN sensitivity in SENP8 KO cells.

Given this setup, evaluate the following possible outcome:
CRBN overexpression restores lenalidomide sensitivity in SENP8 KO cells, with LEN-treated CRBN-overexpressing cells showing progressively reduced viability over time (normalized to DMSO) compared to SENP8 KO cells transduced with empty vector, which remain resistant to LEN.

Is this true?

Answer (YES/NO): YES